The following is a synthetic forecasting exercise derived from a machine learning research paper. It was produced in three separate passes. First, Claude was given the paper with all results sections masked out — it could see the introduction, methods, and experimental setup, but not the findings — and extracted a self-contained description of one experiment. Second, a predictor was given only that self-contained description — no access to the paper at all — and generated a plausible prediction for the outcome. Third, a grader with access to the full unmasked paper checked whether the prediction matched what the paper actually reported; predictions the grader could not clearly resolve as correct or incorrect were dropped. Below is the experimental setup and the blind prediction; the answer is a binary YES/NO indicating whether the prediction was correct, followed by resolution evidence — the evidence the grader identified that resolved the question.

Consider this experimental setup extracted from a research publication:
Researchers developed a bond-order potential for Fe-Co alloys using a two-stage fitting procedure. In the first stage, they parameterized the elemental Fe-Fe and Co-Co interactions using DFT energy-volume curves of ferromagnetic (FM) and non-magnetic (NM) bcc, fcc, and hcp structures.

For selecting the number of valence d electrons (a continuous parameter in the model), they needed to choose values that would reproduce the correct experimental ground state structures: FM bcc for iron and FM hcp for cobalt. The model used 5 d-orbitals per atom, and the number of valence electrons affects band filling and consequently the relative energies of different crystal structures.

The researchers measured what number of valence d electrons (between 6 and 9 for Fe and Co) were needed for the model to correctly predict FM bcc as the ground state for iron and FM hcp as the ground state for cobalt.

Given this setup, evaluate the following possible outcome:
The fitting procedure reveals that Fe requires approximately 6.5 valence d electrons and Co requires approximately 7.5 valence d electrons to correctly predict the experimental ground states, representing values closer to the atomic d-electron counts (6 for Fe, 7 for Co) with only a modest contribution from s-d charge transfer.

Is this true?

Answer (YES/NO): NO